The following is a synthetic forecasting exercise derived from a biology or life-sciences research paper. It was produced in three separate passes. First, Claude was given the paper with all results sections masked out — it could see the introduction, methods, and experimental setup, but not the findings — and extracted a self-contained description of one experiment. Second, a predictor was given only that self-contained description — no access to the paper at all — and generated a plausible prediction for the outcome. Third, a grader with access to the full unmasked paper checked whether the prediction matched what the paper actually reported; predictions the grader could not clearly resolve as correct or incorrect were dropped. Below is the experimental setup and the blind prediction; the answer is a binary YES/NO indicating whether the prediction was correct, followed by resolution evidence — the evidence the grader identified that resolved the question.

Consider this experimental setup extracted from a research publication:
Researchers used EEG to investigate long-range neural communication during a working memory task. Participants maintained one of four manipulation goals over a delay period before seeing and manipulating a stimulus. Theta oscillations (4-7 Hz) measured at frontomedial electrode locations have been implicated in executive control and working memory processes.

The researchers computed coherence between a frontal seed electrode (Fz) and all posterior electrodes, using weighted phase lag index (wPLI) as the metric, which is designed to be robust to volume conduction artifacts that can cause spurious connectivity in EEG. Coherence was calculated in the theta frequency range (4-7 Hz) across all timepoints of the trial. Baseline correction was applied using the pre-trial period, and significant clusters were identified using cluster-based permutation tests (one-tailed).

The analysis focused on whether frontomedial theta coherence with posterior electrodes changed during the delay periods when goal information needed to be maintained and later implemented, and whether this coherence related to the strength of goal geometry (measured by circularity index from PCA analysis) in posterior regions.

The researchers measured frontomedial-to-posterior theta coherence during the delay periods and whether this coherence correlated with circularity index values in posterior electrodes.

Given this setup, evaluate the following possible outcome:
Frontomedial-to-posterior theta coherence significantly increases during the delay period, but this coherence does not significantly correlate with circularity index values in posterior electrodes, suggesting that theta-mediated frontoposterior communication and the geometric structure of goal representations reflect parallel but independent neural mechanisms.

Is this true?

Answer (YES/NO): NO